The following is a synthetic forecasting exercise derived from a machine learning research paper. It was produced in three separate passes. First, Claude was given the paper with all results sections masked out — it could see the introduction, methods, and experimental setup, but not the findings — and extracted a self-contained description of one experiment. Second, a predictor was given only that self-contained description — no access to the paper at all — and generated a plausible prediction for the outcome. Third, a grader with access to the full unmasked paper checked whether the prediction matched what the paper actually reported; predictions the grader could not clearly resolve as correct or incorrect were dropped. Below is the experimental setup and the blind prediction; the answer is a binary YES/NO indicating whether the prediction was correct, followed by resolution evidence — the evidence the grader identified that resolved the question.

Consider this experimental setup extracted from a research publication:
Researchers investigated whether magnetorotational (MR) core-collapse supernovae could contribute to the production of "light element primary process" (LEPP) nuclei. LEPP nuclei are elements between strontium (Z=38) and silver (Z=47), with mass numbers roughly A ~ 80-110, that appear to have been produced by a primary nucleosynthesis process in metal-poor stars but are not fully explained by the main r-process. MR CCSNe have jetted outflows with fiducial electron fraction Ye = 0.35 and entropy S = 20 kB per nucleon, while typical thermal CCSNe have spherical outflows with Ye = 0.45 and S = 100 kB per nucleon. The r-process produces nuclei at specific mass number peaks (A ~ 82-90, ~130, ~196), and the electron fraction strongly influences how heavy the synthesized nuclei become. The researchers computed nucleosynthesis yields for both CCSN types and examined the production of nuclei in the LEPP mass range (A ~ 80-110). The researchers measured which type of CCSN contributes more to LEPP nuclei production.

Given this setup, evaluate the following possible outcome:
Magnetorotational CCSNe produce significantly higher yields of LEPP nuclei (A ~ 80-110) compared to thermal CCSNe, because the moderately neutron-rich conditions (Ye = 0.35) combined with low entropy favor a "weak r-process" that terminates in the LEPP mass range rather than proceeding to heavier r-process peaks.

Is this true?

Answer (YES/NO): NO